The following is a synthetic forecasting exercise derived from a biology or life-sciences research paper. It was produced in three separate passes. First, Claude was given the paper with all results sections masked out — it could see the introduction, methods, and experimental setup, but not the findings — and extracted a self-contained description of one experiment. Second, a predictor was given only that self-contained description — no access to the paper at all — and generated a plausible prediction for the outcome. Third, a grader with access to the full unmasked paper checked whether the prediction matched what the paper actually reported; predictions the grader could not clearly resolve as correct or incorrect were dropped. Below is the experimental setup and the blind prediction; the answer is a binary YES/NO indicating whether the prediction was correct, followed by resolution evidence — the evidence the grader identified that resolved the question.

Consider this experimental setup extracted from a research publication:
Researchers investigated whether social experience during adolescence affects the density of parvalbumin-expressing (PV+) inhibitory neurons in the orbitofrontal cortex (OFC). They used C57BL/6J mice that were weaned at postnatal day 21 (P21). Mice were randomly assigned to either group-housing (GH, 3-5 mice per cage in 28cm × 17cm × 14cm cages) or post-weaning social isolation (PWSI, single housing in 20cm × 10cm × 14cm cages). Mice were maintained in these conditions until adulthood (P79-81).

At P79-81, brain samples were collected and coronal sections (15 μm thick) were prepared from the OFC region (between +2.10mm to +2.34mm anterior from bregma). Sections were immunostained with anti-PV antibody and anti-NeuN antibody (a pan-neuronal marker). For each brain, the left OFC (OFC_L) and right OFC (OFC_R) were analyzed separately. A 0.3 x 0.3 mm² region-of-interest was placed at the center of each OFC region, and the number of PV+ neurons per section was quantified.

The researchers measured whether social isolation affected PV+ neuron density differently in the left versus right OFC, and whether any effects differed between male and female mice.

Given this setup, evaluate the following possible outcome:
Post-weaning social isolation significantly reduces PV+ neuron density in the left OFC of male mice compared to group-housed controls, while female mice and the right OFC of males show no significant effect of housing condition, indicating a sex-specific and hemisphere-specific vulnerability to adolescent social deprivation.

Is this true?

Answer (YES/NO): NO